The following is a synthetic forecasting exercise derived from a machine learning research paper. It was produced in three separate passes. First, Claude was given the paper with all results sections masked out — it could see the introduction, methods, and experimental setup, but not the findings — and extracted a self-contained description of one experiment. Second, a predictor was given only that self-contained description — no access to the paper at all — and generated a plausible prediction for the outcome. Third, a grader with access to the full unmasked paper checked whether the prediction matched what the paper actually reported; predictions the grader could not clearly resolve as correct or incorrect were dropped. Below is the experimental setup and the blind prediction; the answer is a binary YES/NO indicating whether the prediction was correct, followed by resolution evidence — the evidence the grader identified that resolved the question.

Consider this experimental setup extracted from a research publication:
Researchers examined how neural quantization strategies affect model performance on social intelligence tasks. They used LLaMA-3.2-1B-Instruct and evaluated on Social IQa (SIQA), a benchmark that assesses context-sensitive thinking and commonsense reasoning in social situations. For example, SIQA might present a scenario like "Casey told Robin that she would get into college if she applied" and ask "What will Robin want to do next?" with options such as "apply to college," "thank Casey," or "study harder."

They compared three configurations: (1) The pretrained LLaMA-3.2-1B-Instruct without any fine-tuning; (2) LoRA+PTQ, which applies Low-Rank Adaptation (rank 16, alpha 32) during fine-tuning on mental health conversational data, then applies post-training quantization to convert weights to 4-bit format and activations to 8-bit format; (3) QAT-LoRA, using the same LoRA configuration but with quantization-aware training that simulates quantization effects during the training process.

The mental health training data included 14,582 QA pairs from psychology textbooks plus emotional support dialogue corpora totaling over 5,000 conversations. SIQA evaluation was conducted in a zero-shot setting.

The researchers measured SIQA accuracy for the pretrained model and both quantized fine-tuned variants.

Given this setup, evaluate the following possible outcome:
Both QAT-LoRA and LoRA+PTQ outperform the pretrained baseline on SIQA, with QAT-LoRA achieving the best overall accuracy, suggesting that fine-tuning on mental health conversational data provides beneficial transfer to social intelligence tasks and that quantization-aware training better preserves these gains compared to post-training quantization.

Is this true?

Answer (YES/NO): NO